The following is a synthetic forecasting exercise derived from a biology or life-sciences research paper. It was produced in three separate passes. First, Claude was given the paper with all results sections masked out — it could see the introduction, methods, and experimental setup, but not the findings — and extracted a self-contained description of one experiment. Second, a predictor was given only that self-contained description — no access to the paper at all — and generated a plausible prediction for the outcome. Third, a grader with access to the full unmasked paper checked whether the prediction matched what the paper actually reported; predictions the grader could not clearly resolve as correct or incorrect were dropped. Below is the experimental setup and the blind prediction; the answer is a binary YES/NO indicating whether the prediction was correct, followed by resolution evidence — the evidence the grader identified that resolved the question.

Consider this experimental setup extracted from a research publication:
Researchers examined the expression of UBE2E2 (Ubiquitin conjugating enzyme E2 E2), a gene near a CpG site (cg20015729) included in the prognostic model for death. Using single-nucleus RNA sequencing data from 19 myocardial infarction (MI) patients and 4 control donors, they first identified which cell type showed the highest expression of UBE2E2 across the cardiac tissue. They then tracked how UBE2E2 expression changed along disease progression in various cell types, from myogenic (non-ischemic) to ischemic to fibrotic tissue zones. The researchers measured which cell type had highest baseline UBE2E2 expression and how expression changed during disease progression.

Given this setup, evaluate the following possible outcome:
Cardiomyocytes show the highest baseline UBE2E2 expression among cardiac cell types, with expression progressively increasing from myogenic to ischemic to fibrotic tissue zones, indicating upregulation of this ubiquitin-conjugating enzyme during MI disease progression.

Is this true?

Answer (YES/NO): NO